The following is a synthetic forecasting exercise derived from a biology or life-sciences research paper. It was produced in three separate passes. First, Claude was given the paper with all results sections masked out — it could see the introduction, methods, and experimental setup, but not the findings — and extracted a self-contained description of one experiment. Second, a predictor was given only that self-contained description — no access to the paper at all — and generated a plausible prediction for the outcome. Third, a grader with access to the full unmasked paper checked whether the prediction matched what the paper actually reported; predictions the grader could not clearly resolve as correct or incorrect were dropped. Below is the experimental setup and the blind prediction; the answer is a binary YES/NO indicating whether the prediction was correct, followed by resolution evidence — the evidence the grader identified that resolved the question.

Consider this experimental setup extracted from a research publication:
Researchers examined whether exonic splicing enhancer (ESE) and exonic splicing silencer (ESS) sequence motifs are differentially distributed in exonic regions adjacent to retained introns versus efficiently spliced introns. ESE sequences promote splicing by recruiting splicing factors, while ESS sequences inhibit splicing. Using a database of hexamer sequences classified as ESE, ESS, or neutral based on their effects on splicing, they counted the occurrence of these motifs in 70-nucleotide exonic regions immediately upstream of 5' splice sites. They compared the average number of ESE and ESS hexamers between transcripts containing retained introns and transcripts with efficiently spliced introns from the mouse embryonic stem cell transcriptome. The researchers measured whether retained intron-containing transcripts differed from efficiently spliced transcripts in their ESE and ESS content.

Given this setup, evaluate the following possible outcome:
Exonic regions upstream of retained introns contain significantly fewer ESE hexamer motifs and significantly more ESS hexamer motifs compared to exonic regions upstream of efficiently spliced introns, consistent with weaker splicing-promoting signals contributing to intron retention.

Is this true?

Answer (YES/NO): NO